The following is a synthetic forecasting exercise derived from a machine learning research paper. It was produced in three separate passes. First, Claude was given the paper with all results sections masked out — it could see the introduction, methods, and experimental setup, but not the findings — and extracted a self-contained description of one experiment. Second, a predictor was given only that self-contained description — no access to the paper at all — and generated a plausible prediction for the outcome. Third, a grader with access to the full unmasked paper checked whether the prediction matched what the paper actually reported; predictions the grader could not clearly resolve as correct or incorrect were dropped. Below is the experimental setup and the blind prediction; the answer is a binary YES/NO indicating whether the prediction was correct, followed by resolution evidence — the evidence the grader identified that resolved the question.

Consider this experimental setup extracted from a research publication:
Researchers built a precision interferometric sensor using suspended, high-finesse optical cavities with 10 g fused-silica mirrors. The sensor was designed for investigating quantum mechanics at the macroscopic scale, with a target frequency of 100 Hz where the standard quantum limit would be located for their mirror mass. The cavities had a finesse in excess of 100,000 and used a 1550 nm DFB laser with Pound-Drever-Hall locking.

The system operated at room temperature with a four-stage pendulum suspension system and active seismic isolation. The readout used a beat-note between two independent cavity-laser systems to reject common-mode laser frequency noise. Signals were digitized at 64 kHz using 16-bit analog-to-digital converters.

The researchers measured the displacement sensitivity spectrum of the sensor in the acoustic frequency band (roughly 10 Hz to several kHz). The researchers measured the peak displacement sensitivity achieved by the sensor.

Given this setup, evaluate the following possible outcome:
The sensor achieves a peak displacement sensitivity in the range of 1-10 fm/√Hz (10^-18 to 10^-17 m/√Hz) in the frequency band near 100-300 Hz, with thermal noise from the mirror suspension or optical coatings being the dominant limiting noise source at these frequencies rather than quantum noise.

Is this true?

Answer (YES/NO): NO